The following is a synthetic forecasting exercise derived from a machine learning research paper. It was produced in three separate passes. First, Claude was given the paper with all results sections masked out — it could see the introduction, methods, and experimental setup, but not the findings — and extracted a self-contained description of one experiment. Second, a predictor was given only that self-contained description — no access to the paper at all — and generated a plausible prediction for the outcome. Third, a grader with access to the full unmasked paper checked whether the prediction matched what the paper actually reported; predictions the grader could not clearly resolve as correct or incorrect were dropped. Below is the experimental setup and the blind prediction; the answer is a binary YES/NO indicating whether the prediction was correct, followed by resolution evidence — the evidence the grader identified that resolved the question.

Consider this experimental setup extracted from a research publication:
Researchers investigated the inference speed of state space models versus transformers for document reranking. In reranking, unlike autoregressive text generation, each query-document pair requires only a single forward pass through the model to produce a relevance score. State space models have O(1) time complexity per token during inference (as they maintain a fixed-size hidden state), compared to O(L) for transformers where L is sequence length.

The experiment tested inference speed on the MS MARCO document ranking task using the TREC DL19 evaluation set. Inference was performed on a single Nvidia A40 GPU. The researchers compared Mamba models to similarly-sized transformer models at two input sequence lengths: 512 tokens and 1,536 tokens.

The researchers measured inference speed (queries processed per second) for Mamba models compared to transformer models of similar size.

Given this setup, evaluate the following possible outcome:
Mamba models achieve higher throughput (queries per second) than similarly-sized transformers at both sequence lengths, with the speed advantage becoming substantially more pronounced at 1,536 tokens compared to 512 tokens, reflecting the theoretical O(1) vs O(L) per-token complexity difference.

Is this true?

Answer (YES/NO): NO